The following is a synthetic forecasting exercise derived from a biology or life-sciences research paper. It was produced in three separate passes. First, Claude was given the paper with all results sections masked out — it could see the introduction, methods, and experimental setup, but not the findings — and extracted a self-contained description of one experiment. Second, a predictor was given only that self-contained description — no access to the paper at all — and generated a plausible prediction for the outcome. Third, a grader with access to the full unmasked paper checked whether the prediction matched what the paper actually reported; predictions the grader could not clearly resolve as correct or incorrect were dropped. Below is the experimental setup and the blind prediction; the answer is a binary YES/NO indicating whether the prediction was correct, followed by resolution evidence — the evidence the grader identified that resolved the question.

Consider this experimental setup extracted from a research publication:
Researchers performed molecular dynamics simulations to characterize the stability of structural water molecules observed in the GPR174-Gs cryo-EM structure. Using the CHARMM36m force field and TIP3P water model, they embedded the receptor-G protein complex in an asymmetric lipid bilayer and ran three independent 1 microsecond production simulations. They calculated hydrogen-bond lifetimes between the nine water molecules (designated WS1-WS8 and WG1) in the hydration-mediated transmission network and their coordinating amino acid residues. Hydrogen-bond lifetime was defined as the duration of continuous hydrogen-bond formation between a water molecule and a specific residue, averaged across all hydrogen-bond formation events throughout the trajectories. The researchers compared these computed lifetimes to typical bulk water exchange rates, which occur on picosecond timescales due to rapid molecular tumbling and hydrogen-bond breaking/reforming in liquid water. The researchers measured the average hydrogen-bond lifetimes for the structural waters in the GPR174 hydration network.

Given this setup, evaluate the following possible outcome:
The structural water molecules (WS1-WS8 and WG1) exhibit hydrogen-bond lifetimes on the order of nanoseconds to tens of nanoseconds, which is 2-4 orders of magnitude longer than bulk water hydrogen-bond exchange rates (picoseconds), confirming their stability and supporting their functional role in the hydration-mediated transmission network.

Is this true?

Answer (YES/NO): NO